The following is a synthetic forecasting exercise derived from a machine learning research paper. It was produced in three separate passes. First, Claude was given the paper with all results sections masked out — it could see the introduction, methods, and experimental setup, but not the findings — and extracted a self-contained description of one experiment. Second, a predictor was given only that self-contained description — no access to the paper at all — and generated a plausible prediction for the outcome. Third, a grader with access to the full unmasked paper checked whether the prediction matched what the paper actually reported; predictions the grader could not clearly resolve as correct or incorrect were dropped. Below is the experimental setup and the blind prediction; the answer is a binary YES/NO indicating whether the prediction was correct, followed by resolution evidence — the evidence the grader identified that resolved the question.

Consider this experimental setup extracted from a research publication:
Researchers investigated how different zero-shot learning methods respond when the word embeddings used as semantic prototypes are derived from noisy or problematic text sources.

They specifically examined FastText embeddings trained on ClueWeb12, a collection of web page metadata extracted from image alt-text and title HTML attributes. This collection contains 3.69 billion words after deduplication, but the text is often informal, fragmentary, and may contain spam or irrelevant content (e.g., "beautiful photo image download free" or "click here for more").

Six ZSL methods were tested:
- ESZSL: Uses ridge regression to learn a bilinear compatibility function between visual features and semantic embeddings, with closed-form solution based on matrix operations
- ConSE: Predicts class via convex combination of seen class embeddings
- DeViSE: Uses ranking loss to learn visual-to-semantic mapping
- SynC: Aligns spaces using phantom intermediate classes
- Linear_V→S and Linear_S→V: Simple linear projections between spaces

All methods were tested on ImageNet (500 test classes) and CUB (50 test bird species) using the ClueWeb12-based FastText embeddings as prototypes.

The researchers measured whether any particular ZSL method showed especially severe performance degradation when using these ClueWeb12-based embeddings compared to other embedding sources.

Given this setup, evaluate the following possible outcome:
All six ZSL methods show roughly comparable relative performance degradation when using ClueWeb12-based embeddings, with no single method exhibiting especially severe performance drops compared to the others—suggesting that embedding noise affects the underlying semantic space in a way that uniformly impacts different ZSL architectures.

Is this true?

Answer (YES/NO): NO